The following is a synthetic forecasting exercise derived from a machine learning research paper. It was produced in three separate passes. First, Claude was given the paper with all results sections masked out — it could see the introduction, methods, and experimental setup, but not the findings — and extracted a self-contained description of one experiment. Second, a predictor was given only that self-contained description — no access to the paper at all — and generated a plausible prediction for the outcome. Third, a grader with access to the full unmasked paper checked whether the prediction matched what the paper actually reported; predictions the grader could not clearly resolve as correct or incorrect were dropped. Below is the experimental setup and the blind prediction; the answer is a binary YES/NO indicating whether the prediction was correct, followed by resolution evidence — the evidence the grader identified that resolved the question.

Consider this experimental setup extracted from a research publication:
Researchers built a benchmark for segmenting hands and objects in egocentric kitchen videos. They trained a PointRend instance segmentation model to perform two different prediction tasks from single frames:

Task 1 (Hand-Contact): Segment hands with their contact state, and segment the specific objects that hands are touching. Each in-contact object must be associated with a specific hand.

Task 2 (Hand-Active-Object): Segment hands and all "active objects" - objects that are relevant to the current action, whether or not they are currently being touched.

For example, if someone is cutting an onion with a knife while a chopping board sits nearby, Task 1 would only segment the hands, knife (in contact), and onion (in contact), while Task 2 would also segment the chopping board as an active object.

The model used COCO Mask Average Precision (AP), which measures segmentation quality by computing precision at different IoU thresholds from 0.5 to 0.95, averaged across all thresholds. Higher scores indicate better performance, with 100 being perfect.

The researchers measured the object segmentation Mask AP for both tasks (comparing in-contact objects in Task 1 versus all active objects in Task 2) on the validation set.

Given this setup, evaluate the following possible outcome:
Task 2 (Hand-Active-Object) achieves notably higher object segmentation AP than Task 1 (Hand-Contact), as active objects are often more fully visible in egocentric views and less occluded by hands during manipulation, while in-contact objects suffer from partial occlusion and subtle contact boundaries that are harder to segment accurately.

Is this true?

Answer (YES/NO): NO